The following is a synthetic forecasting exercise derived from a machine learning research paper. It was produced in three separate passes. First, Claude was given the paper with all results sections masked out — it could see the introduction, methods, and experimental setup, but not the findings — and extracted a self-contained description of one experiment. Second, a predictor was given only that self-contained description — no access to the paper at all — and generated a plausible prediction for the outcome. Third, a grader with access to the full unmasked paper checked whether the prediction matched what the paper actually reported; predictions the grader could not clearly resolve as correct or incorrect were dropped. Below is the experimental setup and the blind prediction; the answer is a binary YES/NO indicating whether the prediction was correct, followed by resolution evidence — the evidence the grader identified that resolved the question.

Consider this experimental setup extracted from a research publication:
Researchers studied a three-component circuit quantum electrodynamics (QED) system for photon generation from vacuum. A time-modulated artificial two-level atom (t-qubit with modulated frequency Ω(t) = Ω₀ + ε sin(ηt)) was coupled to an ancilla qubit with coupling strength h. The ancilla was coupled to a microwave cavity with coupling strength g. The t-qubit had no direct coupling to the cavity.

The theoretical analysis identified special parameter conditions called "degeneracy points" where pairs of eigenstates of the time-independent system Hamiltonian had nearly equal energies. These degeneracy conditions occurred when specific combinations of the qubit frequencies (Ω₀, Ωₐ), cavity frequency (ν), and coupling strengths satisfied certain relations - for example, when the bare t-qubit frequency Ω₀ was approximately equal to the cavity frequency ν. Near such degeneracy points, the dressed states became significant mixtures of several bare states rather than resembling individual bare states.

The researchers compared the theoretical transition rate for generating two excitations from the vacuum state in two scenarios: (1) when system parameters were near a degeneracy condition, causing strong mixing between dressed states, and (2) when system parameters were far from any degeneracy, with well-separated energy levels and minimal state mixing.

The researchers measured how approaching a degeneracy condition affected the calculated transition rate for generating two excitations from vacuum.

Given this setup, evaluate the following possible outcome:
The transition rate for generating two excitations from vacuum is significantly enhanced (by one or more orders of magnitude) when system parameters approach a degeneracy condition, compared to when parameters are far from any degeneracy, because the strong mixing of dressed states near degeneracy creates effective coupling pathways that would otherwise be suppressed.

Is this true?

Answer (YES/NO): YES